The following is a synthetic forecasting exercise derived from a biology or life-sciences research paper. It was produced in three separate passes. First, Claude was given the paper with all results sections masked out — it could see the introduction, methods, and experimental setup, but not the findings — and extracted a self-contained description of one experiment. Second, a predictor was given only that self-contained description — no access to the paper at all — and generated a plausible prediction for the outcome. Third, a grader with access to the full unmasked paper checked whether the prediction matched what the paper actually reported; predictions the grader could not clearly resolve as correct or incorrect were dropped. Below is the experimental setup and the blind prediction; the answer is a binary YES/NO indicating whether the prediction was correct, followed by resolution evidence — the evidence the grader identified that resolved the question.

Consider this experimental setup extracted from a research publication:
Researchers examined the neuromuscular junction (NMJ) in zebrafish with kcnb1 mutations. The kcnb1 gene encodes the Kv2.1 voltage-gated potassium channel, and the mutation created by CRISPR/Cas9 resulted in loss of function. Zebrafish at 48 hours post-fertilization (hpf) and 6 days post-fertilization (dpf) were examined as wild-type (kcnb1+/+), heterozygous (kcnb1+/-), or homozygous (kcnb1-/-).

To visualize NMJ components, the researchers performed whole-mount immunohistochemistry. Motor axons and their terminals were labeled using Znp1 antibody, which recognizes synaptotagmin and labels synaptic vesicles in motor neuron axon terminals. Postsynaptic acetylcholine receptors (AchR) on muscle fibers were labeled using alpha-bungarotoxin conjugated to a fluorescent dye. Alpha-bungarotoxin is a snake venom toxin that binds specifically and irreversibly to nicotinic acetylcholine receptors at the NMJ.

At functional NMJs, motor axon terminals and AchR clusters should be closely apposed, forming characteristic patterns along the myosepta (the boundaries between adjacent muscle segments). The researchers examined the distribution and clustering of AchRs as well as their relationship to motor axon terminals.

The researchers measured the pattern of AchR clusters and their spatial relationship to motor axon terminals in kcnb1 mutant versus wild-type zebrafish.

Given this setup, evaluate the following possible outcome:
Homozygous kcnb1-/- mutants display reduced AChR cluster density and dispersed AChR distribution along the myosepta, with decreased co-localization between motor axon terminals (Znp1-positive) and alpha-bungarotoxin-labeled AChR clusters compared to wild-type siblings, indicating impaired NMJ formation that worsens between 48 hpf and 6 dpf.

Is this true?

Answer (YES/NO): NO